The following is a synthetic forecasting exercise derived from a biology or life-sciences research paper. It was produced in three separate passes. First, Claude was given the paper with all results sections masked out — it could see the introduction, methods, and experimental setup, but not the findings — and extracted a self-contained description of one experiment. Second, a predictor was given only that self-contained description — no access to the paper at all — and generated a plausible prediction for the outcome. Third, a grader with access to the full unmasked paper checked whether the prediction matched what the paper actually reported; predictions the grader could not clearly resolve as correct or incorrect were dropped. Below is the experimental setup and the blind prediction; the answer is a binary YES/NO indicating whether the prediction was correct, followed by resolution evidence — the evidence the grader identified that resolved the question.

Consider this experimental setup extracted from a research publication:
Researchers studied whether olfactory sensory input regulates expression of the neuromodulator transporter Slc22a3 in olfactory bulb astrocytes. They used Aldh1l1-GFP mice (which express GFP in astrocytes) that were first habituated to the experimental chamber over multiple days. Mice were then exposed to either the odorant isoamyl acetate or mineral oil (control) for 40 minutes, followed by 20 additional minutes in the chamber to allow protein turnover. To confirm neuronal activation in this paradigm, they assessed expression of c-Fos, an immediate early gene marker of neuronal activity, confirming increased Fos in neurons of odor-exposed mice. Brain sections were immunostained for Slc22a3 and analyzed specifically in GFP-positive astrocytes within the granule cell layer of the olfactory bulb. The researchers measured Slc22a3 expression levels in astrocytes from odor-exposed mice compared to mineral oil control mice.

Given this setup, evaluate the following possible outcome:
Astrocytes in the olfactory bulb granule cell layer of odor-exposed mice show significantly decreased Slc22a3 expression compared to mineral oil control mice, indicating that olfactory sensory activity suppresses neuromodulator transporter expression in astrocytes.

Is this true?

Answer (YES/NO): NO